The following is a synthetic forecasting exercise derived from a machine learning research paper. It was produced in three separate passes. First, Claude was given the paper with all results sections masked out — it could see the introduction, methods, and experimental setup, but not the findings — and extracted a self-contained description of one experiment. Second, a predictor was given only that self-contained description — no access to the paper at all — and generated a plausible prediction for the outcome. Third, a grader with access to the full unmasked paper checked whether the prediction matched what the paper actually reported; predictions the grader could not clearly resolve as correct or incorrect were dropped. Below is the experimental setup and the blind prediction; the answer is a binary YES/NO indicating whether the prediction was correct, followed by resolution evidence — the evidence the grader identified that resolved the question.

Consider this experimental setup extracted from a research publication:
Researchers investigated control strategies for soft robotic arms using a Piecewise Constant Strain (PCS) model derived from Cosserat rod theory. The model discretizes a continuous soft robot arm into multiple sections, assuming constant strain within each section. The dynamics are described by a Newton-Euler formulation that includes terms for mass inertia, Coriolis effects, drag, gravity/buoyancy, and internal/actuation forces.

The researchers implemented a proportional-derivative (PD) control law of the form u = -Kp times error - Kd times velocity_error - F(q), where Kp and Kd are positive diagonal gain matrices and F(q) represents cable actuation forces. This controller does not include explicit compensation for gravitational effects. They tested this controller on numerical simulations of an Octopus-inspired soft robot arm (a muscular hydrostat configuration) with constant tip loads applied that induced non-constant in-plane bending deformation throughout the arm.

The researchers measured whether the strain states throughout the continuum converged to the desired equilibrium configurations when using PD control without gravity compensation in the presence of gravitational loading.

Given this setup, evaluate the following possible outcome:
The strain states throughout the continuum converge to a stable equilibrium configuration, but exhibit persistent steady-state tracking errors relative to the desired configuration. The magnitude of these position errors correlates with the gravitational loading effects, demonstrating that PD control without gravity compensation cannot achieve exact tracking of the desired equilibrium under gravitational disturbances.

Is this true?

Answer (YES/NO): YES